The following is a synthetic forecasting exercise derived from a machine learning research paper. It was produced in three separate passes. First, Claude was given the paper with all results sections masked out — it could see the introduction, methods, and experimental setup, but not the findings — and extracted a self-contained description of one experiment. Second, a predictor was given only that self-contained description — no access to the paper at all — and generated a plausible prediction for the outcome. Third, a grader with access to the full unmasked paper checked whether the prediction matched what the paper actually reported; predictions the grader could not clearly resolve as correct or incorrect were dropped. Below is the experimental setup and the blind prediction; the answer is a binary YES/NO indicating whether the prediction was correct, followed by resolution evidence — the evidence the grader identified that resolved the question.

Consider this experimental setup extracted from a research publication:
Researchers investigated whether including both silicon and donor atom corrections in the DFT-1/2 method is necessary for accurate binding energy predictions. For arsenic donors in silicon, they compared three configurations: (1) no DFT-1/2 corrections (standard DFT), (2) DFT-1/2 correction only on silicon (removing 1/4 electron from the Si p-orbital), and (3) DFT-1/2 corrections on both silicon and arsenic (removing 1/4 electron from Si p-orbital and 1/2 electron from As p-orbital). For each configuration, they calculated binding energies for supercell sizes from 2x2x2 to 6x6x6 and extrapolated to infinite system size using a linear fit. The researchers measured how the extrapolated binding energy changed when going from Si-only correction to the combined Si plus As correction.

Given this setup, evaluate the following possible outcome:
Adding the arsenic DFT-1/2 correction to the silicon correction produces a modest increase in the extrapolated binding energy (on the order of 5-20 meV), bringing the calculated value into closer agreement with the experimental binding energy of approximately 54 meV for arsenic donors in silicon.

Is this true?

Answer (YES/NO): YES